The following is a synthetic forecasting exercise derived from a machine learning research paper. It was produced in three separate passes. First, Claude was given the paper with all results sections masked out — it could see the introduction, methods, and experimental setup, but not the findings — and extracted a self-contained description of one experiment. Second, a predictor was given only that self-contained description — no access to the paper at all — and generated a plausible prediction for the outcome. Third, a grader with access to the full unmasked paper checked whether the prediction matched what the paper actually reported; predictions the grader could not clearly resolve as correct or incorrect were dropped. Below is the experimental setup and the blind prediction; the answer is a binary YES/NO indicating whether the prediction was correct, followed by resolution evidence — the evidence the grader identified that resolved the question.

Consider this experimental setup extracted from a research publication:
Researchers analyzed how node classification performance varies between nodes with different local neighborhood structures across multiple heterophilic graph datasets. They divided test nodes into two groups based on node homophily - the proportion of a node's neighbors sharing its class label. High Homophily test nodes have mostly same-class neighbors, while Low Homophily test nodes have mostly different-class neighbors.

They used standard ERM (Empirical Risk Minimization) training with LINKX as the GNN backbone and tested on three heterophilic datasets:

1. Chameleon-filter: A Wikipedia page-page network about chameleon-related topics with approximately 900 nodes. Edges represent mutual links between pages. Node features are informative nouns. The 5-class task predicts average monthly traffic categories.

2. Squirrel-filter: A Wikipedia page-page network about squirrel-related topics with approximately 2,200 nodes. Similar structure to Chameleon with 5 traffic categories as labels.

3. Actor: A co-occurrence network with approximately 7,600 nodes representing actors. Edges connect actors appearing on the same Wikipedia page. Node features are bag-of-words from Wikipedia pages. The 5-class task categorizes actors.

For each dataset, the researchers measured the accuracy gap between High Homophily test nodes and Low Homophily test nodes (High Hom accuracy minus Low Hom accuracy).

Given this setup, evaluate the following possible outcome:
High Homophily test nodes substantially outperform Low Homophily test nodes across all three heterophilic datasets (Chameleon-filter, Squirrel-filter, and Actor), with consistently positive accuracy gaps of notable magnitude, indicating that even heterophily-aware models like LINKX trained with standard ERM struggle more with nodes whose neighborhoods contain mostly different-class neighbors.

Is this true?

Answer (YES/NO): YES